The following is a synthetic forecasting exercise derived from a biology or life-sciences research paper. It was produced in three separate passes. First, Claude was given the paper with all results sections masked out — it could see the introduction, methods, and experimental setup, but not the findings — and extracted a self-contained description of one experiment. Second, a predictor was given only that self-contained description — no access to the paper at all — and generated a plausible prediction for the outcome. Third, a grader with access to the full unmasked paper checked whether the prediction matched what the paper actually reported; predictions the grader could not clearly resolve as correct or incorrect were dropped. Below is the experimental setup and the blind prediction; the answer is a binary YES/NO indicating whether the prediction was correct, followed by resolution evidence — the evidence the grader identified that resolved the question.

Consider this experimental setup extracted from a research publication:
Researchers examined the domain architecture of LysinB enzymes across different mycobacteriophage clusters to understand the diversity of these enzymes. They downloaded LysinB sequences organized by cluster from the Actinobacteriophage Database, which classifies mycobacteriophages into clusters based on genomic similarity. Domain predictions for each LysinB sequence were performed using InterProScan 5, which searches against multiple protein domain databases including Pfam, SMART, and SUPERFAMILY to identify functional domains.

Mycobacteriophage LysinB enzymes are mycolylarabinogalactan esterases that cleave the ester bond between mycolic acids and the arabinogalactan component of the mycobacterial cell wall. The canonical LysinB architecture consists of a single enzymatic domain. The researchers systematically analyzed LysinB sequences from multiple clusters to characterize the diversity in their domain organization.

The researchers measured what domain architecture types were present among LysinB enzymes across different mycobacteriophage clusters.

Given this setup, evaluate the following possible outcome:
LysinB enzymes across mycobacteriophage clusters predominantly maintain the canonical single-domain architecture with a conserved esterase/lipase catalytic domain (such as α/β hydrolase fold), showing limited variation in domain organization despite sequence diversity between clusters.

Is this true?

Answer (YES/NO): YES